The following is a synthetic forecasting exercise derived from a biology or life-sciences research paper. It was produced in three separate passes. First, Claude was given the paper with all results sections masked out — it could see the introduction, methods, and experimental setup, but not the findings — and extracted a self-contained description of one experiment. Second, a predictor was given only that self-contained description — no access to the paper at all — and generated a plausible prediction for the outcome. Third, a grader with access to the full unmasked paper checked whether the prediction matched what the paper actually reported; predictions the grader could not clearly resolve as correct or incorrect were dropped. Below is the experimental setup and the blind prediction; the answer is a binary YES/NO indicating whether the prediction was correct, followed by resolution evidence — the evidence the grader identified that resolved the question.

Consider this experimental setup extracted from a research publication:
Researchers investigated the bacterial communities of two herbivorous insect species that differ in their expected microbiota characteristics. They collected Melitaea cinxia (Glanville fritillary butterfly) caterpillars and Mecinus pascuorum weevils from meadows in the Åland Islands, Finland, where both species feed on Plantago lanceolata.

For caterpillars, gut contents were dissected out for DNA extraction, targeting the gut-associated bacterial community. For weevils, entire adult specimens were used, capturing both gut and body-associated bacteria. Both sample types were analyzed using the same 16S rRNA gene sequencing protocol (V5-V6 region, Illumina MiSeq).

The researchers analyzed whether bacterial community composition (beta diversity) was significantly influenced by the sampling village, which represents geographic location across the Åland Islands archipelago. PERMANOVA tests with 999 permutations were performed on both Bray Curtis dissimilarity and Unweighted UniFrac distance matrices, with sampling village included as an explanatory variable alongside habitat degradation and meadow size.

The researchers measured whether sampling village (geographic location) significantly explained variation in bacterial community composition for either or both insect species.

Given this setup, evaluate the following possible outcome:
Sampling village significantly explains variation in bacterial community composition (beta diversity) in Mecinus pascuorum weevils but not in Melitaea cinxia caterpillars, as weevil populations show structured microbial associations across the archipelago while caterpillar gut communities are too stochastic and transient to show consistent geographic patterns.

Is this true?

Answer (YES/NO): YES